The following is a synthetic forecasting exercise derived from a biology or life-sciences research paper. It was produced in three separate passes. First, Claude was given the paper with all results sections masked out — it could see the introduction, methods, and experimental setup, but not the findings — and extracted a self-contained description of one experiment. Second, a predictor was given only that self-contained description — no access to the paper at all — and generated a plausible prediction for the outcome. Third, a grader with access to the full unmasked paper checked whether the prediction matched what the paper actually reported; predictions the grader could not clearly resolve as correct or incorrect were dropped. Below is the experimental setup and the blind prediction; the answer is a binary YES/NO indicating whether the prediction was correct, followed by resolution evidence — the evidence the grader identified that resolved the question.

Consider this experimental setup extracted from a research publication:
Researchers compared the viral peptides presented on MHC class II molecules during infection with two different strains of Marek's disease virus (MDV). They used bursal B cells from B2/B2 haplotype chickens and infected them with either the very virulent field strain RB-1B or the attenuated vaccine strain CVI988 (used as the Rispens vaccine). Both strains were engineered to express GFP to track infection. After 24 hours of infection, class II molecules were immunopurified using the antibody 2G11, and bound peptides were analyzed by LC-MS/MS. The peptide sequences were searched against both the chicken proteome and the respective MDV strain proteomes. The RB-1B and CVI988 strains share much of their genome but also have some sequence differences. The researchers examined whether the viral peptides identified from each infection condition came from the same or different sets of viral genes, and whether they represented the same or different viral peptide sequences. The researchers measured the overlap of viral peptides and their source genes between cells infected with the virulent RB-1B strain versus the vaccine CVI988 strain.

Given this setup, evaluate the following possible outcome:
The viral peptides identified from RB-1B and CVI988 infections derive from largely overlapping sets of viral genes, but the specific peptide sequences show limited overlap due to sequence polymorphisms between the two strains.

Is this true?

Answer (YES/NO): NO